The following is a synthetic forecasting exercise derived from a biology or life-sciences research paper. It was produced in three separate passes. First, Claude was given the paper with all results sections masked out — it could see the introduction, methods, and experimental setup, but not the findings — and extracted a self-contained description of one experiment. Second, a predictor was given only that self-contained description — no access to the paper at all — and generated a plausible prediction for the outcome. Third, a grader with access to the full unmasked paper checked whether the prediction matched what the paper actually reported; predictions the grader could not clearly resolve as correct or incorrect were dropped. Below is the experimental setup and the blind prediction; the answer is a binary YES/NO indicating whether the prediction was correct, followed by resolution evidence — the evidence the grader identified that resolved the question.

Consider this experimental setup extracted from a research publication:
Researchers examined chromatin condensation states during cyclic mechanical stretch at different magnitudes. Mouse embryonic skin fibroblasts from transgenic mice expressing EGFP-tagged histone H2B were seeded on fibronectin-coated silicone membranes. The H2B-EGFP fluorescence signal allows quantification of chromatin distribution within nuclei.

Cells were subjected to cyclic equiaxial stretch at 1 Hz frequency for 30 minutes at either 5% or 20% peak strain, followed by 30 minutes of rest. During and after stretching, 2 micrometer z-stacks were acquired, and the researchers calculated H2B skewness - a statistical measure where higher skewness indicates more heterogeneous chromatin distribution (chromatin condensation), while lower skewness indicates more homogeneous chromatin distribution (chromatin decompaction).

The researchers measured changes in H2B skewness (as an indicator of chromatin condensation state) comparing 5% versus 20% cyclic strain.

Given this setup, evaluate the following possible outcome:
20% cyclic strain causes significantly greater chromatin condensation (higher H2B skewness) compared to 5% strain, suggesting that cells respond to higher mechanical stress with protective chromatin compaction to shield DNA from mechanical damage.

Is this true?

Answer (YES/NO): YES